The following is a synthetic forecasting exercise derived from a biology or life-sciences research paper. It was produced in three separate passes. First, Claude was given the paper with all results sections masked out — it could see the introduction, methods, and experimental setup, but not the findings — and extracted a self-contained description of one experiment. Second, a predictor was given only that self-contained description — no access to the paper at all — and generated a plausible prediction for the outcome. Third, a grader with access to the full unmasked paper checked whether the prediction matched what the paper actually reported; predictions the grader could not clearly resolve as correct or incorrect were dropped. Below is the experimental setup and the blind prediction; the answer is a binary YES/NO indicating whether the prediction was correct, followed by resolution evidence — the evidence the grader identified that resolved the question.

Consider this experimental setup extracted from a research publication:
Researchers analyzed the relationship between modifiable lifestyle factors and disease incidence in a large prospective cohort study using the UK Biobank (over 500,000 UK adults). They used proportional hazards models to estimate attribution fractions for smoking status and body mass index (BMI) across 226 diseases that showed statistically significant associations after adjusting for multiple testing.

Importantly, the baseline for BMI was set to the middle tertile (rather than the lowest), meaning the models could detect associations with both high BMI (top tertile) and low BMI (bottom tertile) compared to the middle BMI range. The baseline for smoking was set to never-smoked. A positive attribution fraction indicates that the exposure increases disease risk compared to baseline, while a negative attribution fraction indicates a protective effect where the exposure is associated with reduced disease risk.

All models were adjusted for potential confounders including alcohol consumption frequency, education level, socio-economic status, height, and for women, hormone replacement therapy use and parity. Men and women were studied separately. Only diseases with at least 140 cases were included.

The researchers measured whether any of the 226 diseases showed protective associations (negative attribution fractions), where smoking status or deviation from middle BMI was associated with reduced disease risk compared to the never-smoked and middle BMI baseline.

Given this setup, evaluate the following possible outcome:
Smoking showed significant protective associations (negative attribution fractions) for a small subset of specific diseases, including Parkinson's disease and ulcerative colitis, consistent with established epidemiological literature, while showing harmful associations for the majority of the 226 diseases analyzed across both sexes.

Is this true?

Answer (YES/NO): NO